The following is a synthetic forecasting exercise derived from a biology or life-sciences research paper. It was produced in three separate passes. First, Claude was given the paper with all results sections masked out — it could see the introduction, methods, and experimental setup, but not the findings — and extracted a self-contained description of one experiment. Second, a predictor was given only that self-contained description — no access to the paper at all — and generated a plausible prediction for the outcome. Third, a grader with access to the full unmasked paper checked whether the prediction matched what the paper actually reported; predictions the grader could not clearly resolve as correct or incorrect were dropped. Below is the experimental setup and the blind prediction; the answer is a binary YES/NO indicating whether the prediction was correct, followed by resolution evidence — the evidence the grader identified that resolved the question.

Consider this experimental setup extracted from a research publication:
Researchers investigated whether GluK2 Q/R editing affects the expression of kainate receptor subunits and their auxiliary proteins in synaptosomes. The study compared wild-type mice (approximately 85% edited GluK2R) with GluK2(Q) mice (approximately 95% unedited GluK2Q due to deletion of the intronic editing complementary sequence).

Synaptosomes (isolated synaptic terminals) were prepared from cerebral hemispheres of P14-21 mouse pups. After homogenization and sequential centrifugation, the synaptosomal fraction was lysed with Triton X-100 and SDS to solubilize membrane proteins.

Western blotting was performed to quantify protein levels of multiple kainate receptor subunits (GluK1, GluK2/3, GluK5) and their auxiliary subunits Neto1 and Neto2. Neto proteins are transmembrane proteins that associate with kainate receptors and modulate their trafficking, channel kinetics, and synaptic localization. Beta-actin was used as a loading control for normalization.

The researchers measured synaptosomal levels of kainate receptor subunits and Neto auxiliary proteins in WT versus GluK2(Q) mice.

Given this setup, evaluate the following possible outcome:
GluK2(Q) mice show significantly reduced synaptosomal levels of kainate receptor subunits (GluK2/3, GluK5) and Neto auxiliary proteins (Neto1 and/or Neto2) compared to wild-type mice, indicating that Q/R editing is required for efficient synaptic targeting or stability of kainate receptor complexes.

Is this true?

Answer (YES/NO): NO